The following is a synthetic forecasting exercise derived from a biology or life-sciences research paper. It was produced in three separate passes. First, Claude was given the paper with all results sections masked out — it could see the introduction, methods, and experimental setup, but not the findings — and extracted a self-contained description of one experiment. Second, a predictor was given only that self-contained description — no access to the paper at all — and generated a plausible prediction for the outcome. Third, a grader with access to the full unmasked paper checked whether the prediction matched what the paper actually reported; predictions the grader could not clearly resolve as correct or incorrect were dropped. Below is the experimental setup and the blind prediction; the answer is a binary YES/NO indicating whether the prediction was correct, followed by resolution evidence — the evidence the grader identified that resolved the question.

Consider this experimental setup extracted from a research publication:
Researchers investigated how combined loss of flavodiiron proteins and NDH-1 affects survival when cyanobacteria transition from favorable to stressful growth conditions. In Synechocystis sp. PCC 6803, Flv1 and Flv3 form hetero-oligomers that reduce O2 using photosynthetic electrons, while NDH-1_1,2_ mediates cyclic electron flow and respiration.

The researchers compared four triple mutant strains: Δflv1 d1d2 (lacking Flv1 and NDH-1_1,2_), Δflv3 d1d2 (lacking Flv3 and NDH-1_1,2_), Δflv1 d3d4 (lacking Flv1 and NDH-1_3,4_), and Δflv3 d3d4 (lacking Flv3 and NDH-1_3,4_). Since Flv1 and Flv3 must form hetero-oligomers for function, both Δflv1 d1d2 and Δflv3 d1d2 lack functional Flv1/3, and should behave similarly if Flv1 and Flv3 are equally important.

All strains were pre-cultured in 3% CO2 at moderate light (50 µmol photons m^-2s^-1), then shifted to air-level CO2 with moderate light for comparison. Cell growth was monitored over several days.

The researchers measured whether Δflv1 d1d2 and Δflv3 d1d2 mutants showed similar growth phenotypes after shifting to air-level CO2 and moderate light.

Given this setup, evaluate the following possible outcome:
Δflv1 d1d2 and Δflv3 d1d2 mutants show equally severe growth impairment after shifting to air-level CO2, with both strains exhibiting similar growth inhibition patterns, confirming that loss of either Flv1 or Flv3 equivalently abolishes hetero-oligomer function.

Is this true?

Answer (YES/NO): NO